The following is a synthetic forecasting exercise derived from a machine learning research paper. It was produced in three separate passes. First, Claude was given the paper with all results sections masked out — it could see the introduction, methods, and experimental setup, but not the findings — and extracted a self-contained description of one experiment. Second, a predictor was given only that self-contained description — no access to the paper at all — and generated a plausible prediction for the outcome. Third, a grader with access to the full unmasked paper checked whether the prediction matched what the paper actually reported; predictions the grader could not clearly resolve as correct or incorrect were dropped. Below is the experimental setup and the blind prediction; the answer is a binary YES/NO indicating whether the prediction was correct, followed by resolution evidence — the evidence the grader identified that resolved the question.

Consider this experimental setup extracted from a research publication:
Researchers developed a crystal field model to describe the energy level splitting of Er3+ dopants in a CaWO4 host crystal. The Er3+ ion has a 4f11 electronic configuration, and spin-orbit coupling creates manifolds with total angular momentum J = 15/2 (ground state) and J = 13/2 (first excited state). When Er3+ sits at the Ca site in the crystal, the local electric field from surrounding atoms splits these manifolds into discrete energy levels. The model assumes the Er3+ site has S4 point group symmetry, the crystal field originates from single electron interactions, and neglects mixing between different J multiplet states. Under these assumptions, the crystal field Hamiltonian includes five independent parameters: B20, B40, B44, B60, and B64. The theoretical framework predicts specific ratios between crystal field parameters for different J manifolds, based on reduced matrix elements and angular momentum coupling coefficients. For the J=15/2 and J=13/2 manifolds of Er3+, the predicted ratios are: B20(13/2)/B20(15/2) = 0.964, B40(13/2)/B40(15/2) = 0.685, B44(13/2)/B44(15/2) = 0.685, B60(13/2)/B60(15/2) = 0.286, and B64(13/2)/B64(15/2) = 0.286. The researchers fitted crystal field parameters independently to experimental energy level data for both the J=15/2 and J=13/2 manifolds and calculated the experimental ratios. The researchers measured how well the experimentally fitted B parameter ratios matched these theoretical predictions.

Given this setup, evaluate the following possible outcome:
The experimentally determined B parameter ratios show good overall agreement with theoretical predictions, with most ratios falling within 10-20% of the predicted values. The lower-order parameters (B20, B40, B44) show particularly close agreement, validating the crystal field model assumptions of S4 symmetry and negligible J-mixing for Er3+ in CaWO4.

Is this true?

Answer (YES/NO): YES